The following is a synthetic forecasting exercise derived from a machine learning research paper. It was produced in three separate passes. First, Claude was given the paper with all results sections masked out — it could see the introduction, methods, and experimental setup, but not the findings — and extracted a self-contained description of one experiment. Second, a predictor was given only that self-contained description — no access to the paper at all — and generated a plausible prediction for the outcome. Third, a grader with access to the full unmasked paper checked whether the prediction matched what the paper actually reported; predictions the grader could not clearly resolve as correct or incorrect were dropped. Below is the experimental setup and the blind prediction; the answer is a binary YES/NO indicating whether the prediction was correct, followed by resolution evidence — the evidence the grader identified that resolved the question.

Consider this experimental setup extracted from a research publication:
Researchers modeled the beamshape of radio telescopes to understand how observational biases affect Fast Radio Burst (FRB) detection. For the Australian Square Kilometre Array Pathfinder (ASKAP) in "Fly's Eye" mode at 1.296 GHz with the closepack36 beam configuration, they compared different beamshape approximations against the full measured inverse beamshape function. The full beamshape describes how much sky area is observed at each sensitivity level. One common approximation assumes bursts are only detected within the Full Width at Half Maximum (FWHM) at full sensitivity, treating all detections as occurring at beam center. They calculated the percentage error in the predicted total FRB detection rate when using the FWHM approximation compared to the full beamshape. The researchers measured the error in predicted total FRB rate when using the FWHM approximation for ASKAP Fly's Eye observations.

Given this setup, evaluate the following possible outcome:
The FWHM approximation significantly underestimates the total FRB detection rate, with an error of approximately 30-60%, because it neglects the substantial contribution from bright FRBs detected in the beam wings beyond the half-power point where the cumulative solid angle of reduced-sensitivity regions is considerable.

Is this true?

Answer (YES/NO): NO